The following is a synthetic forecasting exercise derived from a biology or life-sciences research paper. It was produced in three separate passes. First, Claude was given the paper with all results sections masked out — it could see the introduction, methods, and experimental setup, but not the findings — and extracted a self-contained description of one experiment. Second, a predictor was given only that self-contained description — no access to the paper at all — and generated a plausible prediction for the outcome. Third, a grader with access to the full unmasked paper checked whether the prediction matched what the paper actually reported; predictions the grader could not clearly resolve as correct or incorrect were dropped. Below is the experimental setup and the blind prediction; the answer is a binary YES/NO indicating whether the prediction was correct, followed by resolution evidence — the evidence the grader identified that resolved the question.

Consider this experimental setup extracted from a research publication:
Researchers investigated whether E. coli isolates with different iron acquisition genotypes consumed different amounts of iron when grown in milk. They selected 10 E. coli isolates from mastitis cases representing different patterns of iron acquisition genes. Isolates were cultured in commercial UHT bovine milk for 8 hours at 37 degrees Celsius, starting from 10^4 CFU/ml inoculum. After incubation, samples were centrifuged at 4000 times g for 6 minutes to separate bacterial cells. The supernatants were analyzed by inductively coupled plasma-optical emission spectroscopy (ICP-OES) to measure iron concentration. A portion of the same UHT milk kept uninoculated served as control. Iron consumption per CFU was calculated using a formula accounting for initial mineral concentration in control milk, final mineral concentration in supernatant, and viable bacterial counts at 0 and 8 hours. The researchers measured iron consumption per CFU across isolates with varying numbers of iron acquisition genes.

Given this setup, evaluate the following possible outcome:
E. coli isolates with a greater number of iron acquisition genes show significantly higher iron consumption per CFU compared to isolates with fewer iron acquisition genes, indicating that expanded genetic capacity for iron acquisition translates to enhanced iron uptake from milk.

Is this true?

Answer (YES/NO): NO